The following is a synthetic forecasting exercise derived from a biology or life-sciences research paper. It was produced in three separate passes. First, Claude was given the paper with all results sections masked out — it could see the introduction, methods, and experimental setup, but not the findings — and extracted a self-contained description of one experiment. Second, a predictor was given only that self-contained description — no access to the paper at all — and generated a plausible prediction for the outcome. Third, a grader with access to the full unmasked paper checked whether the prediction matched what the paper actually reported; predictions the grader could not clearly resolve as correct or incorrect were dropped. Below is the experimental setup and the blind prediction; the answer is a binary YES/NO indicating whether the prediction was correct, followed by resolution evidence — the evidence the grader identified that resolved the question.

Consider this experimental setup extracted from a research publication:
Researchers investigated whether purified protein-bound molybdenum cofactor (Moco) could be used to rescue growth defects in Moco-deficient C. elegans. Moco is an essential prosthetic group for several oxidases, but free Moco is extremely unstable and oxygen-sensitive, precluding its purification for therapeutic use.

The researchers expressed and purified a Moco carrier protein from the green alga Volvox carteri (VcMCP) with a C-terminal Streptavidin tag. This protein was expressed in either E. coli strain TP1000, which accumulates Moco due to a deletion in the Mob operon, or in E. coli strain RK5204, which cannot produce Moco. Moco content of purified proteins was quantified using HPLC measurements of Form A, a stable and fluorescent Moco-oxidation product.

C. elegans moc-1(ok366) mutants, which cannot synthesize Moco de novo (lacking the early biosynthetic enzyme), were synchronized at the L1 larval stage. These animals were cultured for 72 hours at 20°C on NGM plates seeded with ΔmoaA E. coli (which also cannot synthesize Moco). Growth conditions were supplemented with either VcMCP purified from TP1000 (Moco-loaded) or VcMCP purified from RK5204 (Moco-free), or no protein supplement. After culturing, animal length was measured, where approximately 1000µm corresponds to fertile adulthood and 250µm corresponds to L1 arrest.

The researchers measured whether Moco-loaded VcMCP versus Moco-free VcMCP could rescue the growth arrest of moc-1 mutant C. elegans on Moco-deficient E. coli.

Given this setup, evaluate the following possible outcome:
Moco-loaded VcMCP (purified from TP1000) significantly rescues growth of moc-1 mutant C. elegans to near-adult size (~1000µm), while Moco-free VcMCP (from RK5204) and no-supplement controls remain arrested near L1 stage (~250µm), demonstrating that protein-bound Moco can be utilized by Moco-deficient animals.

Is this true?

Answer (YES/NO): YES